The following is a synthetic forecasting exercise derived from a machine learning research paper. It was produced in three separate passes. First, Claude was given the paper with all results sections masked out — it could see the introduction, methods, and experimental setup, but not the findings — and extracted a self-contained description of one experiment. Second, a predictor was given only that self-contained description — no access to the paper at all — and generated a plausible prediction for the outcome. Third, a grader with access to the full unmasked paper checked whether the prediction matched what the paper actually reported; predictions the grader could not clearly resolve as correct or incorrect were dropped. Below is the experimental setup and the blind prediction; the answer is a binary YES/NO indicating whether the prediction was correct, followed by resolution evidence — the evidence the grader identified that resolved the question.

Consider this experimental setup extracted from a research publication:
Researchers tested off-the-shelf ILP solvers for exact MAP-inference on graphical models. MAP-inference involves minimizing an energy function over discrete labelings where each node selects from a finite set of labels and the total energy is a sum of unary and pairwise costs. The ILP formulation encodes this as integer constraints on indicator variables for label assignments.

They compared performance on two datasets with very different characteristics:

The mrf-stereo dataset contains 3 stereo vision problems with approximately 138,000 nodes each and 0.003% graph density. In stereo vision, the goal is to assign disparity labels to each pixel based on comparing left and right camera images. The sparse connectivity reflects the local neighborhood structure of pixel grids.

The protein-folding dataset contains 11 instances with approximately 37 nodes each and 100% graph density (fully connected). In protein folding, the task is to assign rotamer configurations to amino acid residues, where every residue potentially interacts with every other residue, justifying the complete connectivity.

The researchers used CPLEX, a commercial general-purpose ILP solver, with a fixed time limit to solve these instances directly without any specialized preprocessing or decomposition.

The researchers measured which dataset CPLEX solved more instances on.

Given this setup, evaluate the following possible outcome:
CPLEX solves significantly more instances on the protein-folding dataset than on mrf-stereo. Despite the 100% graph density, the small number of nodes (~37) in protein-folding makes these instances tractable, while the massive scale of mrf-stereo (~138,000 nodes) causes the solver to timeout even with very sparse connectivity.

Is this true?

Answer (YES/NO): YES